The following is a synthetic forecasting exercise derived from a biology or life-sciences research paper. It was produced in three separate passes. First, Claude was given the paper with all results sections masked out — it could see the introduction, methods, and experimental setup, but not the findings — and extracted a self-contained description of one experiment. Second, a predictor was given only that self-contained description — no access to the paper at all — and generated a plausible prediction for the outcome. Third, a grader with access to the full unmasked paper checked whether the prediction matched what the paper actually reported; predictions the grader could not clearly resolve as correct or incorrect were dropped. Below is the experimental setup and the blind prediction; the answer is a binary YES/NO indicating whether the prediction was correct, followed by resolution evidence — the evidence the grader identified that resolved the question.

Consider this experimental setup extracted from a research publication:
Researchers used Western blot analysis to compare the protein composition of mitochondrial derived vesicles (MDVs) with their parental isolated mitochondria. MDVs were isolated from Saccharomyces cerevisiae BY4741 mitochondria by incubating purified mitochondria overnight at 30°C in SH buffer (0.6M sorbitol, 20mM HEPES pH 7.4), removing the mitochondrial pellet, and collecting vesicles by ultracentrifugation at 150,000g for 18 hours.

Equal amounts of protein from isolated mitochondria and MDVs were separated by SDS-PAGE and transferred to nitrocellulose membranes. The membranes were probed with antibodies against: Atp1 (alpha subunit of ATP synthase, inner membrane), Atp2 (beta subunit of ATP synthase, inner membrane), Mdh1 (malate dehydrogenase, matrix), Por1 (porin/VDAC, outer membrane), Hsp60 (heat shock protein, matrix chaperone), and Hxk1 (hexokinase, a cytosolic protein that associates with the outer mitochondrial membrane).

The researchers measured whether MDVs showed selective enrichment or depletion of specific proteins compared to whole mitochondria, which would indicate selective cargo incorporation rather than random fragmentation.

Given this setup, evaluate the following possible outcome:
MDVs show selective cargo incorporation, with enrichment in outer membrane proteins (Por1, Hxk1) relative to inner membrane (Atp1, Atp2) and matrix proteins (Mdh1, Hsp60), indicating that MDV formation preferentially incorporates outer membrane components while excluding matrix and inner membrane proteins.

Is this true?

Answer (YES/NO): NO